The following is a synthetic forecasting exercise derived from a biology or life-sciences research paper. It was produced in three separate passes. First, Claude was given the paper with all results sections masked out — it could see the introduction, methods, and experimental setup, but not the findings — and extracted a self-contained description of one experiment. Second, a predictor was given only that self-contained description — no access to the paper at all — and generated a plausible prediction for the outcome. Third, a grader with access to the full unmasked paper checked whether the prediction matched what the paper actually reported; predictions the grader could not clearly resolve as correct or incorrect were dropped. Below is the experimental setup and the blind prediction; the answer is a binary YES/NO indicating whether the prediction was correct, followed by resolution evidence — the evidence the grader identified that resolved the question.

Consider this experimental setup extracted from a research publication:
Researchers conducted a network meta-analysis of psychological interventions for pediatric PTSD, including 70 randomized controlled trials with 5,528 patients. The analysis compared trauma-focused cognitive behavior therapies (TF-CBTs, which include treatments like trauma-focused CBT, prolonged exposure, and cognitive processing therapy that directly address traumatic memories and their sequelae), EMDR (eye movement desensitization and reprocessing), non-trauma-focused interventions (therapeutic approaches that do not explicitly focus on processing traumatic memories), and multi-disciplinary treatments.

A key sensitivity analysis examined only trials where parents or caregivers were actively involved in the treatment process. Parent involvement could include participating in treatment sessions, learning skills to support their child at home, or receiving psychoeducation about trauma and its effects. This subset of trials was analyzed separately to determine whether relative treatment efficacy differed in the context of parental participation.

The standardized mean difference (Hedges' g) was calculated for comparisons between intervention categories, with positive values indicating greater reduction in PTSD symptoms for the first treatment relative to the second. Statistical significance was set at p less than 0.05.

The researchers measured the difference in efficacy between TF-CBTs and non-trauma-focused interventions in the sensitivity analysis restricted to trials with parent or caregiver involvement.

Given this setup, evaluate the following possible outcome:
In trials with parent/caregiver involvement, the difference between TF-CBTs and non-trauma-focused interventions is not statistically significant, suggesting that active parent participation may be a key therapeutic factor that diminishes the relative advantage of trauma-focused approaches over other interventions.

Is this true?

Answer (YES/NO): NO